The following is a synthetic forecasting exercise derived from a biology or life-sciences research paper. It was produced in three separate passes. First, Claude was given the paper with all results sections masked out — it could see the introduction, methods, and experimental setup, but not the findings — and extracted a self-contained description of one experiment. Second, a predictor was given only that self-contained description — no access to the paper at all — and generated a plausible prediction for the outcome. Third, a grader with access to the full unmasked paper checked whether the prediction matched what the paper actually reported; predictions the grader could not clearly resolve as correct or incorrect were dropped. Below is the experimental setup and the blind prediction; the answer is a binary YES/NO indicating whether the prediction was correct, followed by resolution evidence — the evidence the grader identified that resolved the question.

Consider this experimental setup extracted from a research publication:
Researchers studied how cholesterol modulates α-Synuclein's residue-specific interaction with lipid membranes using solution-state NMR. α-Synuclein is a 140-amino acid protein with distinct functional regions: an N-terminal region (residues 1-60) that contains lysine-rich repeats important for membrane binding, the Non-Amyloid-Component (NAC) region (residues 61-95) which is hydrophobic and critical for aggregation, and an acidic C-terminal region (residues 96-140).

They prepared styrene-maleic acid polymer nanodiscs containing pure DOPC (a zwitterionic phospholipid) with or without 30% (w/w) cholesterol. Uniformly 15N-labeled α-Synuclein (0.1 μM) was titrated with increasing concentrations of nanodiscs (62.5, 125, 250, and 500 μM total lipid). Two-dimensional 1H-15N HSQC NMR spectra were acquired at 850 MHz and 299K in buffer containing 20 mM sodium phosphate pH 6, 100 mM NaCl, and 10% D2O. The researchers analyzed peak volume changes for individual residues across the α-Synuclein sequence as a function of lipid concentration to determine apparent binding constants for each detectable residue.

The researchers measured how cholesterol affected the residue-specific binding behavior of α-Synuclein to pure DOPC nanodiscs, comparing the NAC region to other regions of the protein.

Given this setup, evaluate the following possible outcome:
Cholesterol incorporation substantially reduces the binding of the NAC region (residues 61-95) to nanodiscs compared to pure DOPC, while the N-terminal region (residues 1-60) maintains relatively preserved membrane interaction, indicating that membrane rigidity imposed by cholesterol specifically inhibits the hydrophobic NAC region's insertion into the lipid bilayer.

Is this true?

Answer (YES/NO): NO